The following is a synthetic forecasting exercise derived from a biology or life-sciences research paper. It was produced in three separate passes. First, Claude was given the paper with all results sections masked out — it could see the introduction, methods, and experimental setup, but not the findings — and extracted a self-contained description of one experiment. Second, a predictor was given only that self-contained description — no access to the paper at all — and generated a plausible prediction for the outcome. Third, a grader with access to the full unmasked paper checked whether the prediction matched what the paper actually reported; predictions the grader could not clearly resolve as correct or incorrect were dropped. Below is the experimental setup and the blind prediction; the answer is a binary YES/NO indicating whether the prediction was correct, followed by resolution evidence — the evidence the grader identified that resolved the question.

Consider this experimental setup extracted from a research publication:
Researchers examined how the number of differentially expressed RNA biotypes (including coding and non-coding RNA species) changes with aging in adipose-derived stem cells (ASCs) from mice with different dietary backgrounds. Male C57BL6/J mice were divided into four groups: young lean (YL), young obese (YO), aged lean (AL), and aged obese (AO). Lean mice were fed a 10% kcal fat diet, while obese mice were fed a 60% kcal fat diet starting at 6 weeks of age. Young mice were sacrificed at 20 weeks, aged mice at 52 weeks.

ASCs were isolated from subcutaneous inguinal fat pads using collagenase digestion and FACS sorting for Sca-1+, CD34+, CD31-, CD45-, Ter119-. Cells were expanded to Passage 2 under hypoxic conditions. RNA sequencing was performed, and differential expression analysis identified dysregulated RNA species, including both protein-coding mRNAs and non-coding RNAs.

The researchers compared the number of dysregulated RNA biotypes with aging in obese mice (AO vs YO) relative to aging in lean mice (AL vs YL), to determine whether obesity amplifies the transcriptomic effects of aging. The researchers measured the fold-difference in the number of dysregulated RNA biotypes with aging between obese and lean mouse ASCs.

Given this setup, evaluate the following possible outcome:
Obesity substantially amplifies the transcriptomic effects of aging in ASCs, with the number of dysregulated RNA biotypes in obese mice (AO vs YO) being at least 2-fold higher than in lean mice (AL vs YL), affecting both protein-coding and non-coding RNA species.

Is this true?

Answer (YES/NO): YES